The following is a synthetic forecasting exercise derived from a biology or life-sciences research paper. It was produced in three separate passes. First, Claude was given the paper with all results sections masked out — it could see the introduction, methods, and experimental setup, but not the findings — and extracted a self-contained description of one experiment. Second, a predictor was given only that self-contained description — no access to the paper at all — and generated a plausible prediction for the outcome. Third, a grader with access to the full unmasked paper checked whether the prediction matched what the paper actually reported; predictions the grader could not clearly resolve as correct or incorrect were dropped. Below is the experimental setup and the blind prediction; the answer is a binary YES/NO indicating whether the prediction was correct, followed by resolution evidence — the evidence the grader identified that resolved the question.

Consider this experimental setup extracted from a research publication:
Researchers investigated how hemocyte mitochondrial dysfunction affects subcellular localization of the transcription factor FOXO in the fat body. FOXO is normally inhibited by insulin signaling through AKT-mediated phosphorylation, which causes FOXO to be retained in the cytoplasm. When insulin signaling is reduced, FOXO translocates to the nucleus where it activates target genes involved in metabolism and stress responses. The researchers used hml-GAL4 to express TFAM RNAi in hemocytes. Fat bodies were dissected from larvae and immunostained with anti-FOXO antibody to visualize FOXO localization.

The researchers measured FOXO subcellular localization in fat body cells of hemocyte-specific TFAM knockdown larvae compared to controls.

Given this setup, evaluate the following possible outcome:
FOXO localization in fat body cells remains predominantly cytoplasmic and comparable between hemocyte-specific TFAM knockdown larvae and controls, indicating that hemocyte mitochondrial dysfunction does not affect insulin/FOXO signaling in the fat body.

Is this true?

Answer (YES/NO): NO